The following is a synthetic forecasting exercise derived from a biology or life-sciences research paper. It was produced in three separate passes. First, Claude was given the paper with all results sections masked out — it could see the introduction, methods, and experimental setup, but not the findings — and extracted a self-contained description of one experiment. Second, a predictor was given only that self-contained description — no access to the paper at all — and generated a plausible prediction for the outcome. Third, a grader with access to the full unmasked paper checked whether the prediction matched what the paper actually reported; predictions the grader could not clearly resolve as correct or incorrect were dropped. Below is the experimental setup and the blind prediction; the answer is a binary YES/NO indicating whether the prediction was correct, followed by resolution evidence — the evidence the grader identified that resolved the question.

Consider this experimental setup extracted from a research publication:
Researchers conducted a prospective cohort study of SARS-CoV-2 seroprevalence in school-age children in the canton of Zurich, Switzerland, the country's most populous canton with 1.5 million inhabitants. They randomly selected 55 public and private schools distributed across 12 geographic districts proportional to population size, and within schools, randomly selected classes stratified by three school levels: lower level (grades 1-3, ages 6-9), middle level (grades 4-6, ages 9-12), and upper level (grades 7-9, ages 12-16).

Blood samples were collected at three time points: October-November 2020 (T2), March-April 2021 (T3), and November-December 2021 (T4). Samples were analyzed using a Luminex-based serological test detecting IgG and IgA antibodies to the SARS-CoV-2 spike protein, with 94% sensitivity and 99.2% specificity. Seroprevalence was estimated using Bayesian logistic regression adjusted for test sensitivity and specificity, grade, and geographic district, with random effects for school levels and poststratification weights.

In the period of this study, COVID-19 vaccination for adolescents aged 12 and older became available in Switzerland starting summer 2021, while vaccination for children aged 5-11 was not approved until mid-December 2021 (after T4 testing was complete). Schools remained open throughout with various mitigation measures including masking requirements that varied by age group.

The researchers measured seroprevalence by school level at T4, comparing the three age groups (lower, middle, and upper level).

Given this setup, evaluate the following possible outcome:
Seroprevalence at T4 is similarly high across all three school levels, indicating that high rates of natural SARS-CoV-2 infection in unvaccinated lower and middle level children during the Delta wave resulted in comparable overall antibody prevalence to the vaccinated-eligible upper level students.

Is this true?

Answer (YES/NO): NO